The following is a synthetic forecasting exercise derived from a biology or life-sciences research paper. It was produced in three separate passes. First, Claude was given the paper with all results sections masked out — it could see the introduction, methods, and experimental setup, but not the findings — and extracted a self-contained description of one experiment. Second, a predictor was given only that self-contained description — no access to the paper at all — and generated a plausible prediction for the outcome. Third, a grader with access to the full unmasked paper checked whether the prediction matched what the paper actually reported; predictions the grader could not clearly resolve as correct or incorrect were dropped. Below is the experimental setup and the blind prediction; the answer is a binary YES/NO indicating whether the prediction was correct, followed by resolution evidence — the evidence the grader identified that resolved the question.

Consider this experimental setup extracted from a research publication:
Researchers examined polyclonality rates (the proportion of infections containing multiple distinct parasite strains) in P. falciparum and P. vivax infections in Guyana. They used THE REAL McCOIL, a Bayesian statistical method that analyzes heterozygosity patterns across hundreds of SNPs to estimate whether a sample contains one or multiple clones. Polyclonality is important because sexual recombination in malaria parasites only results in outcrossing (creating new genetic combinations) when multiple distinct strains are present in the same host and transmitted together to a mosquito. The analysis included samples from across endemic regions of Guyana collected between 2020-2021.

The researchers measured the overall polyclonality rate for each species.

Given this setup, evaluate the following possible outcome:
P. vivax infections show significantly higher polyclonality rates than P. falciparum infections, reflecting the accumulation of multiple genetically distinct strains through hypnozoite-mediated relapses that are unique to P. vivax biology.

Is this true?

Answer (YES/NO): YES